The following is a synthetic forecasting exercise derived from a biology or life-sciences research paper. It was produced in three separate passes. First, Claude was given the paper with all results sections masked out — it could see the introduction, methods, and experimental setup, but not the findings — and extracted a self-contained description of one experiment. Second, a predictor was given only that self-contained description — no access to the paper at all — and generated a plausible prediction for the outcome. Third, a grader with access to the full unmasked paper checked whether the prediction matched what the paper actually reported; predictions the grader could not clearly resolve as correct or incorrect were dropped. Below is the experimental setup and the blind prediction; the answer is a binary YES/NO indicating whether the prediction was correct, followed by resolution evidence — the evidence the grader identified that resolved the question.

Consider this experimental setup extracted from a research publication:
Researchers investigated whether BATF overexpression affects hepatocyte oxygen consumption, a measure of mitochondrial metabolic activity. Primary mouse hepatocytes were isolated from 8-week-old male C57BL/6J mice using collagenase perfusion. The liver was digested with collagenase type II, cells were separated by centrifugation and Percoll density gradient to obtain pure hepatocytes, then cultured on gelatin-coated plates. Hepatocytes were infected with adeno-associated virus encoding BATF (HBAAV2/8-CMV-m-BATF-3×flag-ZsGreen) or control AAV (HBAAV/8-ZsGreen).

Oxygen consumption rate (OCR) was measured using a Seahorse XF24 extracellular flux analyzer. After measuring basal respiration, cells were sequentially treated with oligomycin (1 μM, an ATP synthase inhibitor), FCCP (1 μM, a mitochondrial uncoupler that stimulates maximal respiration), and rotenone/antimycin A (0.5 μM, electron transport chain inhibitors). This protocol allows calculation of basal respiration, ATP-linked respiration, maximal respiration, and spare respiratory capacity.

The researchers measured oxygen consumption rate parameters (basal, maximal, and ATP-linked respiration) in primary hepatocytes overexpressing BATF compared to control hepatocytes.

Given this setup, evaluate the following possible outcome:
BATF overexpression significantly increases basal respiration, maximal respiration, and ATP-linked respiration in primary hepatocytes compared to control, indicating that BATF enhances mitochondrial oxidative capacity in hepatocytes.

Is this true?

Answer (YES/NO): NO